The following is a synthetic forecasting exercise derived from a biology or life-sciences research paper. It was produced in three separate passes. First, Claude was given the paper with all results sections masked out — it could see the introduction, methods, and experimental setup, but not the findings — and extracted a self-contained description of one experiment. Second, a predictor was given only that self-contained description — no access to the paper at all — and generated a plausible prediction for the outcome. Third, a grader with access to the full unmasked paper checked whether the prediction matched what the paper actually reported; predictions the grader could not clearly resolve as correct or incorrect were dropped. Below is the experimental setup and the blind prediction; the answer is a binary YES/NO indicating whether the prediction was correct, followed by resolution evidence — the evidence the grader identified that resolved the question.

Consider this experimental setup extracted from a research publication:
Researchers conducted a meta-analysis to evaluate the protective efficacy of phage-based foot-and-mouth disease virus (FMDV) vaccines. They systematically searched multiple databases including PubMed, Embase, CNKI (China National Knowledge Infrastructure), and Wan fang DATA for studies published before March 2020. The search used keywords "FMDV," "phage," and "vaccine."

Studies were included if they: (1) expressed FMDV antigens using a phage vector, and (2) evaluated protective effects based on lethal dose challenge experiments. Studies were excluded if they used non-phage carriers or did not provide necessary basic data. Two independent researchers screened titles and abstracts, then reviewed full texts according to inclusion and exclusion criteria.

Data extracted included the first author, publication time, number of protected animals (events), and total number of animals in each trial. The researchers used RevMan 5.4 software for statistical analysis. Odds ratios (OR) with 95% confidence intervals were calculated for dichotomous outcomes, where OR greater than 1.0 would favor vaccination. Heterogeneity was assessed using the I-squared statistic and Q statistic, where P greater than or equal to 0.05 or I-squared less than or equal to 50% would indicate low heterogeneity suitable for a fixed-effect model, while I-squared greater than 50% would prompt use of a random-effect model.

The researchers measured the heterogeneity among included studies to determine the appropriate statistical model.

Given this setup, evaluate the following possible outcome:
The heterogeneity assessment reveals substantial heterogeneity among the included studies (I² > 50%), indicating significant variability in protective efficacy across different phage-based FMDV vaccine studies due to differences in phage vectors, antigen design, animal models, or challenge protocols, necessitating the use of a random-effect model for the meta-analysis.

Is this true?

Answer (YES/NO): NO